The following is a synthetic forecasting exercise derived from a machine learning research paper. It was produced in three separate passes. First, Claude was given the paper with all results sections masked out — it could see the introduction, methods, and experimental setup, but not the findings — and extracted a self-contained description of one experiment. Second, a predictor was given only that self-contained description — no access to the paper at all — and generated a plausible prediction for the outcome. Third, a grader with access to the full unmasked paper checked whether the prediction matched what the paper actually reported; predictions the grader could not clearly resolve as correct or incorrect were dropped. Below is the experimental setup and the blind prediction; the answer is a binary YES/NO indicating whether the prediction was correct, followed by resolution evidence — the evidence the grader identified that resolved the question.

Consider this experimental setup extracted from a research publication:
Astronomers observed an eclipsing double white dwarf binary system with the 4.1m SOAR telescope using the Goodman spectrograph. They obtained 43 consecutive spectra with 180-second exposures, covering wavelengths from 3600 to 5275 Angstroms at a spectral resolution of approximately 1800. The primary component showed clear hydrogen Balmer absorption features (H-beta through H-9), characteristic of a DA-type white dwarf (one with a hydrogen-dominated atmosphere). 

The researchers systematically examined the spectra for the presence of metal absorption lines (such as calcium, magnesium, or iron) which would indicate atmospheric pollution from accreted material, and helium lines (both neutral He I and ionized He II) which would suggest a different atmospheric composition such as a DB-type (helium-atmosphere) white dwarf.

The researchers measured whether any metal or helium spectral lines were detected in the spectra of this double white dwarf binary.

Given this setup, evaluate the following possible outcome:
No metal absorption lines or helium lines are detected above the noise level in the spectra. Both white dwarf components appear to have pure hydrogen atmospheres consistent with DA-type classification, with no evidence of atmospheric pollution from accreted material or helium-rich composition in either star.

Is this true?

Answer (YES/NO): YES